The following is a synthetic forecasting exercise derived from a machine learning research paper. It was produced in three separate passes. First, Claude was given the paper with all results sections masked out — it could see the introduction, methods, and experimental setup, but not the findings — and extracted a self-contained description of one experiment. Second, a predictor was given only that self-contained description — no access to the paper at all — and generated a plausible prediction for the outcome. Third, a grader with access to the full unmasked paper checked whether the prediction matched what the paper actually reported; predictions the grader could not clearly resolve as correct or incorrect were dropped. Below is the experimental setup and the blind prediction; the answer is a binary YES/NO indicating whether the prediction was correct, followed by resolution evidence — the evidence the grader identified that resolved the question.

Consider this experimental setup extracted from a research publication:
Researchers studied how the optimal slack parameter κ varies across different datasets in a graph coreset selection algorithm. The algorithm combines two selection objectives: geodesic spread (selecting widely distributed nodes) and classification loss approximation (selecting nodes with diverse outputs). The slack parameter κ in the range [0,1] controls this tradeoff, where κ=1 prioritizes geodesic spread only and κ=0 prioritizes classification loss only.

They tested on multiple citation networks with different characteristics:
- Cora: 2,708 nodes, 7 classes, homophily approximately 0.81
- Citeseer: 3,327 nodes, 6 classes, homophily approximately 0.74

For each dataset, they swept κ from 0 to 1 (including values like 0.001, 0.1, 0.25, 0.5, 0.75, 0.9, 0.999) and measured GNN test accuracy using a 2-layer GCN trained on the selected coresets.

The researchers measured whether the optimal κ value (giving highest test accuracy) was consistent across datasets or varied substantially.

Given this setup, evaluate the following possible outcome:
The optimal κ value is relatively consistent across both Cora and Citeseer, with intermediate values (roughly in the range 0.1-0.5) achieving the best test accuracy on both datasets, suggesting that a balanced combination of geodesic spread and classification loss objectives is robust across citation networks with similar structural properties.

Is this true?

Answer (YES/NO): NO